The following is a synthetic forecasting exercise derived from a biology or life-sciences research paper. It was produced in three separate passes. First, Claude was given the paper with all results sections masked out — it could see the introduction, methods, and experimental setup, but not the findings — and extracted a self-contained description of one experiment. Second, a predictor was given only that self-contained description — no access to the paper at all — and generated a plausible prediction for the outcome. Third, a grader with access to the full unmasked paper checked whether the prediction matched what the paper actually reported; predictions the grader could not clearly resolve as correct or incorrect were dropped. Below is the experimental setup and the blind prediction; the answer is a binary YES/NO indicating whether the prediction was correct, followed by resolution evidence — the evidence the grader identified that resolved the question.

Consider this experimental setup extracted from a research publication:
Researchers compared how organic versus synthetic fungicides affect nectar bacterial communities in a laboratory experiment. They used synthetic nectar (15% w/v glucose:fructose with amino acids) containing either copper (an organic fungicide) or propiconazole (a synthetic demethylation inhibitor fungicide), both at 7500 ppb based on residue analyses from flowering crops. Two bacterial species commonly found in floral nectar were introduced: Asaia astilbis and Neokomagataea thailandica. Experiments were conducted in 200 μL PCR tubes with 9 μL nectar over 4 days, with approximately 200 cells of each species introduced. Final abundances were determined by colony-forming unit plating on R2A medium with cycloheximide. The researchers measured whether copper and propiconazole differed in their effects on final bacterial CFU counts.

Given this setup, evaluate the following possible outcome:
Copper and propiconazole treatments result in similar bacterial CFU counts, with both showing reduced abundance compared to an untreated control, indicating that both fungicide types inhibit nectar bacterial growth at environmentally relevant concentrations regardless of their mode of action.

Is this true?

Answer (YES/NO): NO